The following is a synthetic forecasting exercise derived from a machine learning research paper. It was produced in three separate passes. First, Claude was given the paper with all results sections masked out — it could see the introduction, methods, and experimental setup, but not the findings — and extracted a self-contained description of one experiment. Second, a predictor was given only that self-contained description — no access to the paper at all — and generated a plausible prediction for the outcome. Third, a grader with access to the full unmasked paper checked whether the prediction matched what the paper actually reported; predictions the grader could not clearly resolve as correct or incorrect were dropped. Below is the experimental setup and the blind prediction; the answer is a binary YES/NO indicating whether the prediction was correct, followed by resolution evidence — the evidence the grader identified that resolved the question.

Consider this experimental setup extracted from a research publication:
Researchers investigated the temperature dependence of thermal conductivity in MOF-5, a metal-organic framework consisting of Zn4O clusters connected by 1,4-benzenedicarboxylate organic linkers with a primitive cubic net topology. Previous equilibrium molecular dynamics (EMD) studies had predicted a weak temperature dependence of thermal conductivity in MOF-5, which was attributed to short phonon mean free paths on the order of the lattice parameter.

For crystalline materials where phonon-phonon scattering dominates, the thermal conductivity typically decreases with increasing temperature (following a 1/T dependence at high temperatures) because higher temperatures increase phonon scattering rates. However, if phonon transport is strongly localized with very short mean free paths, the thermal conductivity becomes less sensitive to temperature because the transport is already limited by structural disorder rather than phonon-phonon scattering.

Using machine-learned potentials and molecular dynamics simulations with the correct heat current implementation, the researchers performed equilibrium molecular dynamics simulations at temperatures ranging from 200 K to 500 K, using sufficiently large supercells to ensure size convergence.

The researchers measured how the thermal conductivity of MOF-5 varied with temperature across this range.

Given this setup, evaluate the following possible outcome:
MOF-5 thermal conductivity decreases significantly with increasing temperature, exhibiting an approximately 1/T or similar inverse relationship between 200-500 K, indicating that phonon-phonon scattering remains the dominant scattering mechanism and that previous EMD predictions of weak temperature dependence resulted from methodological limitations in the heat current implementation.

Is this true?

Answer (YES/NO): NO